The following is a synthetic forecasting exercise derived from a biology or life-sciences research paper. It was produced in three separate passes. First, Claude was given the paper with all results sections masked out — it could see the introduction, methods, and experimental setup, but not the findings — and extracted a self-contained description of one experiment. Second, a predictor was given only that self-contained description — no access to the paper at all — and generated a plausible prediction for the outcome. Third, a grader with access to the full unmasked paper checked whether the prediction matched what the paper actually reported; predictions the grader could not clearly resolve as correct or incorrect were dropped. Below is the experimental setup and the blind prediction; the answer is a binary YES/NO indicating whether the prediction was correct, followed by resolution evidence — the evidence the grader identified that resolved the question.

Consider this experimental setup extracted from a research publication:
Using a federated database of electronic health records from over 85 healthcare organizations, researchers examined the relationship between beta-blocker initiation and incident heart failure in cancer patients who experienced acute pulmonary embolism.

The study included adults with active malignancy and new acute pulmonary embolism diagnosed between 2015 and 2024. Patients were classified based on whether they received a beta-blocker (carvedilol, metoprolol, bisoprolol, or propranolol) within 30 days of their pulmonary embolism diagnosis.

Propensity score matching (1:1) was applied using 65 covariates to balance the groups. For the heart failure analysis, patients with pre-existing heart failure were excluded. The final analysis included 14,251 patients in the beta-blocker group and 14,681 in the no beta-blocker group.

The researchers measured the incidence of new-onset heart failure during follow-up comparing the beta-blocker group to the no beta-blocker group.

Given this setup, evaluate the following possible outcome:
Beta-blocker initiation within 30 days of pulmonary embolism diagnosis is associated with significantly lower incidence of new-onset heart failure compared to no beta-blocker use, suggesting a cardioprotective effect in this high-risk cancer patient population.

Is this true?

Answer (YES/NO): NO